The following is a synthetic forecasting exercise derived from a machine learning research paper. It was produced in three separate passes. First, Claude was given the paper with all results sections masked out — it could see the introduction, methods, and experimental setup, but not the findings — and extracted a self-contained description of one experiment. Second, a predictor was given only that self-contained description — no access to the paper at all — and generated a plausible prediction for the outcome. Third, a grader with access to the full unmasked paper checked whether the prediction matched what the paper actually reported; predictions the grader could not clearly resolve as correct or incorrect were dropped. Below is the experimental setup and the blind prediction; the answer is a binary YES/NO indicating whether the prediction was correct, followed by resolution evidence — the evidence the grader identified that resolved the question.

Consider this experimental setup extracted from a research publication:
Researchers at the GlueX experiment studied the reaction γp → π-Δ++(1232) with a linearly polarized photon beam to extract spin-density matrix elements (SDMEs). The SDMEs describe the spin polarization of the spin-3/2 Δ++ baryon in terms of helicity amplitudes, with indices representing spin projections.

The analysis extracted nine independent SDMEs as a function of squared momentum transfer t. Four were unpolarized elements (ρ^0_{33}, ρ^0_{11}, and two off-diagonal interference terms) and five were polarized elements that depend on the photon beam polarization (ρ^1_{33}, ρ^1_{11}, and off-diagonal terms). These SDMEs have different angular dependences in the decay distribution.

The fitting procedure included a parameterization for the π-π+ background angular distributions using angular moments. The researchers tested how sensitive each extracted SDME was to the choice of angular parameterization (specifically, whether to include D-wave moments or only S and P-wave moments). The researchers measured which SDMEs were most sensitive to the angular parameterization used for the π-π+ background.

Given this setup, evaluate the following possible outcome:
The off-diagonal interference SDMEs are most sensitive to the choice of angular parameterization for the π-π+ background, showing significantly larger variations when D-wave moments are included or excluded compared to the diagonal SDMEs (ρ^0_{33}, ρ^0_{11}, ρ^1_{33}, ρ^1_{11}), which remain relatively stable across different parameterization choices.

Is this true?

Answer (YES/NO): NO